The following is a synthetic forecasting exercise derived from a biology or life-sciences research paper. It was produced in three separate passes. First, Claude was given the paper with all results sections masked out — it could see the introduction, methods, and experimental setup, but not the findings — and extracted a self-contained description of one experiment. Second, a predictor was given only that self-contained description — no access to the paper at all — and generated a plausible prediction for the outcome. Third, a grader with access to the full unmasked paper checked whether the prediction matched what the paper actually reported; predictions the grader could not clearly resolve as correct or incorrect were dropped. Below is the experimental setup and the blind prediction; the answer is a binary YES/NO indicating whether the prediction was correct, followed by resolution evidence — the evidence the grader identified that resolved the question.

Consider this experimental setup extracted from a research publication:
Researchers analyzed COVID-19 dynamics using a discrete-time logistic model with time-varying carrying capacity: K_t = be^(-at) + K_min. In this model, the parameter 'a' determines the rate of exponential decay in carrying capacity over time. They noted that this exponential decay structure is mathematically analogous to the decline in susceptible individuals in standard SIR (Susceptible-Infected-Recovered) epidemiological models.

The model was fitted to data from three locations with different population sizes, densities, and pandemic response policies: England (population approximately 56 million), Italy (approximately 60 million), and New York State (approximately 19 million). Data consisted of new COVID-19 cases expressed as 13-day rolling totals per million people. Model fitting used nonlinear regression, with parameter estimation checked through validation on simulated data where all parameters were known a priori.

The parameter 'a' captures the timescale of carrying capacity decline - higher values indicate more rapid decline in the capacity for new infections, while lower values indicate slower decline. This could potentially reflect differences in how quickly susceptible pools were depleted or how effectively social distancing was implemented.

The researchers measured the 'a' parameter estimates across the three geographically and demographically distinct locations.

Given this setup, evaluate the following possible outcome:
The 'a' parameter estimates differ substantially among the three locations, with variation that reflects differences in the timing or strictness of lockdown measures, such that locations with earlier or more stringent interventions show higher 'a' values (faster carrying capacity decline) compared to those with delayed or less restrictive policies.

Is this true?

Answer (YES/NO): YES